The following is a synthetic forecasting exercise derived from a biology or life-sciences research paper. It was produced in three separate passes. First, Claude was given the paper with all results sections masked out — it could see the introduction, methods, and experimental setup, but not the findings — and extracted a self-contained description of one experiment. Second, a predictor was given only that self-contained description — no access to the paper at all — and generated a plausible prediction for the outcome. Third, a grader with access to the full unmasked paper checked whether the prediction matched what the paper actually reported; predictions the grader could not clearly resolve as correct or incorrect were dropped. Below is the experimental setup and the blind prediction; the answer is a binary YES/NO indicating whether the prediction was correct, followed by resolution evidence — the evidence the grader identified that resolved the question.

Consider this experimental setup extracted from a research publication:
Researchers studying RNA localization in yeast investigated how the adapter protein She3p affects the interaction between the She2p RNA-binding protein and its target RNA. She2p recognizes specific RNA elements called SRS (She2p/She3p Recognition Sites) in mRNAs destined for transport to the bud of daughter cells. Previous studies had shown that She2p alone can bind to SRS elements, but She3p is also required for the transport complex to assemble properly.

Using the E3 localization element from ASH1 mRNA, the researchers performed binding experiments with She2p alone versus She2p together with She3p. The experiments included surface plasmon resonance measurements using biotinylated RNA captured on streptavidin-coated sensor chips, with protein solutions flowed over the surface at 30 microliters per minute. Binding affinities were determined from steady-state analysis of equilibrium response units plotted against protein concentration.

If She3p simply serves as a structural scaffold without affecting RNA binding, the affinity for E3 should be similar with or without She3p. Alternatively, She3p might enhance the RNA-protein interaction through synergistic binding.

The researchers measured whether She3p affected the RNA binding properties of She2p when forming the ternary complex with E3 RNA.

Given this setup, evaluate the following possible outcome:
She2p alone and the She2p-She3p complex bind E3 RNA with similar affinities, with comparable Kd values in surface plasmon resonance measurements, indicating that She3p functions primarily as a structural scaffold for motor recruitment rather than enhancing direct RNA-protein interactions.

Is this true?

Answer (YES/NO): NO